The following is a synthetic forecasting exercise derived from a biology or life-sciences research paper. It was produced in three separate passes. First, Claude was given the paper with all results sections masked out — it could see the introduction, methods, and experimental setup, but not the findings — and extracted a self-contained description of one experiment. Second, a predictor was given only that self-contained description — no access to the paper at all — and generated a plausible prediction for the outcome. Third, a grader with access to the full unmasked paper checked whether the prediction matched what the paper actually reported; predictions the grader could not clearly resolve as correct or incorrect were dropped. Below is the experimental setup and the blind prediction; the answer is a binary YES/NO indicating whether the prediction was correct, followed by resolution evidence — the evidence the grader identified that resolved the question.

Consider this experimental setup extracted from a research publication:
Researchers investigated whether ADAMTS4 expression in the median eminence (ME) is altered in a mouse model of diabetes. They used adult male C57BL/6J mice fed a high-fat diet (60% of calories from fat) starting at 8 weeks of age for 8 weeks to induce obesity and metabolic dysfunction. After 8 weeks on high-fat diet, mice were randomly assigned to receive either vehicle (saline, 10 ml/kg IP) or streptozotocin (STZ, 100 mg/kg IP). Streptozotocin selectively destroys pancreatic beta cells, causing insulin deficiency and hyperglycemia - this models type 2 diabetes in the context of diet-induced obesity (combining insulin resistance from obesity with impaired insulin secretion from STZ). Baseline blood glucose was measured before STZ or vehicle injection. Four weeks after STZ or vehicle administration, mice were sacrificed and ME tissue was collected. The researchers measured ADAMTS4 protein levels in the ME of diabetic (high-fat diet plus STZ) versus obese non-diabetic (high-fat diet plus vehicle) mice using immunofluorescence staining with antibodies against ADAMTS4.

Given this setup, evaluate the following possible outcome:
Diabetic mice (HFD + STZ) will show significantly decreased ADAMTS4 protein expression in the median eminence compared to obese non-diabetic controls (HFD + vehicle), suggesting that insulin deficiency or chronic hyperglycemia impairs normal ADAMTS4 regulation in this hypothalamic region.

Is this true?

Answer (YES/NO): NO